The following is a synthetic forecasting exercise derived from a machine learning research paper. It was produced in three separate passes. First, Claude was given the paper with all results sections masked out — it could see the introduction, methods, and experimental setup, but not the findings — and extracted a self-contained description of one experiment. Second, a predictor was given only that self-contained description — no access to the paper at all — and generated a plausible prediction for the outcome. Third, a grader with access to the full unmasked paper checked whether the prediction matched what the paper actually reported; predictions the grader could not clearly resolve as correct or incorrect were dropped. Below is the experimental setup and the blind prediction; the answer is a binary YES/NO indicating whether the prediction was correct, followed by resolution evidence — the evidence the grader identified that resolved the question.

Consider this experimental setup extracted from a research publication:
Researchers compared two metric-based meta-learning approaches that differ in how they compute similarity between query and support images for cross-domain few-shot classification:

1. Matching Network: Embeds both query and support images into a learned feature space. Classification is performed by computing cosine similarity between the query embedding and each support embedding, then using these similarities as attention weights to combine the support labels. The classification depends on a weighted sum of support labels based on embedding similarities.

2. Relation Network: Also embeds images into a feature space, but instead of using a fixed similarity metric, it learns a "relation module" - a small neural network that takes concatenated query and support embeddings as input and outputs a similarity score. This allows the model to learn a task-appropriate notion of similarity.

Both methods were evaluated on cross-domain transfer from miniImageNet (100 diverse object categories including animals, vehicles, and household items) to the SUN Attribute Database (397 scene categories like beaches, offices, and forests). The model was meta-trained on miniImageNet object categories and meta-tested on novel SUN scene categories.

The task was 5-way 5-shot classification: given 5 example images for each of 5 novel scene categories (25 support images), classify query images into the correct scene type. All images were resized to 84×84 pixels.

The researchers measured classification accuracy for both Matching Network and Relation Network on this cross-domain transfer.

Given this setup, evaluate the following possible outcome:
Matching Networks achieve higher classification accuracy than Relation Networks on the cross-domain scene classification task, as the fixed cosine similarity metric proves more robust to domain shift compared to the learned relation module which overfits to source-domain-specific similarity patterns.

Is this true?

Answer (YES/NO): NO